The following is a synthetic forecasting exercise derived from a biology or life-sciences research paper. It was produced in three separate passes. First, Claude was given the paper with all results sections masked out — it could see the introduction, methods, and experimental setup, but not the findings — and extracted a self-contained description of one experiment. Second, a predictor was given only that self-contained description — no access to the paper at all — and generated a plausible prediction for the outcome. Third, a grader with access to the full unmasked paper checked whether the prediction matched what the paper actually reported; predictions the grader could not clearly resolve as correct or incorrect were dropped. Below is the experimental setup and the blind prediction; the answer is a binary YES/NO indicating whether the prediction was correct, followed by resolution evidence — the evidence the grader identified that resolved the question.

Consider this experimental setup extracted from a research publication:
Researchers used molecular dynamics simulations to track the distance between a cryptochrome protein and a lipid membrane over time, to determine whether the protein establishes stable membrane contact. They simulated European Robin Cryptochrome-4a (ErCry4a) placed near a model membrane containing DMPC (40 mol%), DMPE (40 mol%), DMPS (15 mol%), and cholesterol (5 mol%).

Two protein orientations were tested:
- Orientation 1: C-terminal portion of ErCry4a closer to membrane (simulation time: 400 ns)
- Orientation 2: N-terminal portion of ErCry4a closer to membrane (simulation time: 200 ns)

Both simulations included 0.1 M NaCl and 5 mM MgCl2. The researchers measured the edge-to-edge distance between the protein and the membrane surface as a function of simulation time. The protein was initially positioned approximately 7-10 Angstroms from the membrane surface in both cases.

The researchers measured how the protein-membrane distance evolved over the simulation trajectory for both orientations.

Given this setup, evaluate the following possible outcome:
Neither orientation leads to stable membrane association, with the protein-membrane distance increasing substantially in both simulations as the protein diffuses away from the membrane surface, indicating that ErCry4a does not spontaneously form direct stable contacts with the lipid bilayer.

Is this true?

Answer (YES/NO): NO